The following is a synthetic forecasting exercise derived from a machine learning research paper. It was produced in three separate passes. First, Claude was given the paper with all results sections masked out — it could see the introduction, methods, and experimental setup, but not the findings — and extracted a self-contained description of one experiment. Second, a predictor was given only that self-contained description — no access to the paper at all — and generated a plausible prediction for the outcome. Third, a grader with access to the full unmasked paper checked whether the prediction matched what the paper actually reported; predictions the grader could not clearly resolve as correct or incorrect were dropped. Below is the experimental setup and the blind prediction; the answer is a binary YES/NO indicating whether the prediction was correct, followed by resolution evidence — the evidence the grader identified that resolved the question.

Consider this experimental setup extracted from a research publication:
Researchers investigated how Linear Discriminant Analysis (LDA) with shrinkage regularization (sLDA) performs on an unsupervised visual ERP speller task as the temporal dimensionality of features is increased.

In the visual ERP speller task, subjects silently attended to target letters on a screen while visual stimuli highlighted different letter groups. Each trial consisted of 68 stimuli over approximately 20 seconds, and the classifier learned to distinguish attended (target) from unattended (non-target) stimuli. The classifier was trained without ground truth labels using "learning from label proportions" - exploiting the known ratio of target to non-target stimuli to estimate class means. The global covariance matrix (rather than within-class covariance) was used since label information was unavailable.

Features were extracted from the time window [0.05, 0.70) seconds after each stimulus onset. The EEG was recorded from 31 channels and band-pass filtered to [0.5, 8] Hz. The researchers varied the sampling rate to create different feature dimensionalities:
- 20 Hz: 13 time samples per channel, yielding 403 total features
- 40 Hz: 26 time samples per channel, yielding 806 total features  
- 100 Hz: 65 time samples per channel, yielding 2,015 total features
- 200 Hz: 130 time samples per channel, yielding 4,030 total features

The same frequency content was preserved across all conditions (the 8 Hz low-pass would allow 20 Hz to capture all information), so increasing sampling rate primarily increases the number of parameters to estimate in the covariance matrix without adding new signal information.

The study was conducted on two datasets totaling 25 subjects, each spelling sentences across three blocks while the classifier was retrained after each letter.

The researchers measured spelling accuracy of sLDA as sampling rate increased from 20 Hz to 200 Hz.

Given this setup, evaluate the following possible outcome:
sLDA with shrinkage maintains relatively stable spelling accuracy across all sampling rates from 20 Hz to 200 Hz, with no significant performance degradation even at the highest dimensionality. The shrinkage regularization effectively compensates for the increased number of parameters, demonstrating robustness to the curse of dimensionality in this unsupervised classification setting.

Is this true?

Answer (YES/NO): NO